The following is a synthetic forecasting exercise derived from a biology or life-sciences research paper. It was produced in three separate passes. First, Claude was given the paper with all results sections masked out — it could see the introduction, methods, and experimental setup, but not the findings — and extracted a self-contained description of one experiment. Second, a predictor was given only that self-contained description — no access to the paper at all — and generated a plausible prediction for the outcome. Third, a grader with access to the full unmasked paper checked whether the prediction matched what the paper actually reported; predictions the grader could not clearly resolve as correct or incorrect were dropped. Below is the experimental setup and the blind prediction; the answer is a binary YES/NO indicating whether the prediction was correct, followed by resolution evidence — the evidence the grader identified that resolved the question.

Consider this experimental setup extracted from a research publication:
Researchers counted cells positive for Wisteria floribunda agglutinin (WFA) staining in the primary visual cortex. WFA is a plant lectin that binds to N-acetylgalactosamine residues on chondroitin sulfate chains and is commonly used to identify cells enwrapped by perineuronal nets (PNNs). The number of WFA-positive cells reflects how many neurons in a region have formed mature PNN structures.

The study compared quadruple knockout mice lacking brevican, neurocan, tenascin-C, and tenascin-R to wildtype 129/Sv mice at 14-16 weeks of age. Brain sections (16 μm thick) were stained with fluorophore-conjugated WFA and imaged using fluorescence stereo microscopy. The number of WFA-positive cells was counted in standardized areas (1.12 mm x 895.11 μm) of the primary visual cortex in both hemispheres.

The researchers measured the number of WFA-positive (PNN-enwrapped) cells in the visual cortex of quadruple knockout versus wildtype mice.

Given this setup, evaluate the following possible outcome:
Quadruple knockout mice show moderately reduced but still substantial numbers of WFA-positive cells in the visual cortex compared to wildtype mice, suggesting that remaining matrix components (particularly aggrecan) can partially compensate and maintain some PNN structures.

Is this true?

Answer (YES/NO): NO